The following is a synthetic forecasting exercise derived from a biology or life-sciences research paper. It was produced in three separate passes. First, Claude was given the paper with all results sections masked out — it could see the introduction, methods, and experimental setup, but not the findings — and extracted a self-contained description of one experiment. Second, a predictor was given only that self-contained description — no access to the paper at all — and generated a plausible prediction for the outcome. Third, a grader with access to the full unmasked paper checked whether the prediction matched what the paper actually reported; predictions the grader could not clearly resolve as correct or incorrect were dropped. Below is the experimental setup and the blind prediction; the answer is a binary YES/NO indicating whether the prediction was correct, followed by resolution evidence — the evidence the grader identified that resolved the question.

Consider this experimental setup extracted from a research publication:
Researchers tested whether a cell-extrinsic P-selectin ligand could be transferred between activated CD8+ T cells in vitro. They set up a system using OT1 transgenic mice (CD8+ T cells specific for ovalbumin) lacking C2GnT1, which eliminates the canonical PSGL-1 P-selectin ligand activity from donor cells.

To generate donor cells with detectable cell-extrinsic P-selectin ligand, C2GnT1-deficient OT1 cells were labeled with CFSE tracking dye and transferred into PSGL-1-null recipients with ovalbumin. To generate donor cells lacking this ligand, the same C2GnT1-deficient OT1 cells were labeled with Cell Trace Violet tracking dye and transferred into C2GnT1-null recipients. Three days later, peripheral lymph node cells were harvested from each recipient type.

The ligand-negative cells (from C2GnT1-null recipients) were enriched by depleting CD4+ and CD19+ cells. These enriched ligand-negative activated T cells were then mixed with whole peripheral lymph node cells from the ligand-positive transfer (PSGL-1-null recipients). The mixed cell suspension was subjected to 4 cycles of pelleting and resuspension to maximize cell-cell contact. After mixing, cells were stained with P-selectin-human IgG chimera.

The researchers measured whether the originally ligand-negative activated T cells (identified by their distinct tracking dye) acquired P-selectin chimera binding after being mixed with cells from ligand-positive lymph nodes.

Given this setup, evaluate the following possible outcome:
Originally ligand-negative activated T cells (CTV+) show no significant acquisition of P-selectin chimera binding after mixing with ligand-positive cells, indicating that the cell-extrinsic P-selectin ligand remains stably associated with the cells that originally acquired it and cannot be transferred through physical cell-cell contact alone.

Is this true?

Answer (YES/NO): NO